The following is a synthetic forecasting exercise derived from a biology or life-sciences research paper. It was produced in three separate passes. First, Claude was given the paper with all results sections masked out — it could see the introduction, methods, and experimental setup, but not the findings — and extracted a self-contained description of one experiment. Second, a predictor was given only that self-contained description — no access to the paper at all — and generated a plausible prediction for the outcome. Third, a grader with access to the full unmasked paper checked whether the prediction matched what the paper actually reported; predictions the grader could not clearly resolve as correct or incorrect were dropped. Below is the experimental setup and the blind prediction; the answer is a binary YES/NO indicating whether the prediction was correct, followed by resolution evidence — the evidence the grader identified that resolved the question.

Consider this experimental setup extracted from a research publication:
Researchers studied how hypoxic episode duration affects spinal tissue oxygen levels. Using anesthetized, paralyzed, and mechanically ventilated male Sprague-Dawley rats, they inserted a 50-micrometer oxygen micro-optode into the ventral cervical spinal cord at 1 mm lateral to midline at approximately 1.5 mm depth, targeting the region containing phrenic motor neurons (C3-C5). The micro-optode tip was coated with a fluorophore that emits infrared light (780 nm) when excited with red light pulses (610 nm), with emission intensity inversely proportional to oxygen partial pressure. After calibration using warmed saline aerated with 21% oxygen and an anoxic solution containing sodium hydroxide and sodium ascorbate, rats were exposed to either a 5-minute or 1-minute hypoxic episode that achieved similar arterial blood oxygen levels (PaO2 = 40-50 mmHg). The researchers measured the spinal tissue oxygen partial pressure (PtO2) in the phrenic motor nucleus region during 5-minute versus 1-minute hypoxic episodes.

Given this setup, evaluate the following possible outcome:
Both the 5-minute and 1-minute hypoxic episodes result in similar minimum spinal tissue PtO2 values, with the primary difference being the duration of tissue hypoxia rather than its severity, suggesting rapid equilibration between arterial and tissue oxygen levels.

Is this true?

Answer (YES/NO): YES